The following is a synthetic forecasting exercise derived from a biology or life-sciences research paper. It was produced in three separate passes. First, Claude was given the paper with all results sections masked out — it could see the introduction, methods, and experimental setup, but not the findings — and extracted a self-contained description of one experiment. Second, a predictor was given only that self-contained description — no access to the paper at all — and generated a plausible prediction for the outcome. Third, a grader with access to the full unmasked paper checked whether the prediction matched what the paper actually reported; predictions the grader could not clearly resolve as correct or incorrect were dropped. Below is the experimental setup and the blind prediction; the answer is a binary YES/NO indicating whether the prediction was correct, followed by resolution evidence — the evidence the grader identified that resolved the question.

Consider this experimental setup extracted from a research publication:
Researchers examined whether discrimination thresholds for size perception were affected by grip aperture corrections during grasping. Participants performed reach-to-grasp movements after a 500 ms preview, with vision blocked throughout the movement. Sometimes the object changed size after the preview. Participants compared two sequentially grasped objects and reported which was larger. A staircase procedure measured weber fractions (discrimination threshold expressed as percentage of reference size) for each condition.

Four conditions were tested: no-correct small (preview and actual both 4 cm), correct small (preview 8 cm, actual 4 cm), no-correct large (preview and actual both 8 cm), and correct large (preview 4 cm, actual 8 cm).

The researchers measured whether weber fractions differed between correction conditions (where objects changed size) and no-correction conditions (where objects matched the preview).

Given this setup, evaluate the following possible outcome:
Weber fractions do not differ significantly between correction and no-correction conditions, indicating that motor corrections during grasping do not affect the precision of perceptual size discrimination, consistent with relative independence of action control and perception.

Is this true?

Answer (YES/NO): YES